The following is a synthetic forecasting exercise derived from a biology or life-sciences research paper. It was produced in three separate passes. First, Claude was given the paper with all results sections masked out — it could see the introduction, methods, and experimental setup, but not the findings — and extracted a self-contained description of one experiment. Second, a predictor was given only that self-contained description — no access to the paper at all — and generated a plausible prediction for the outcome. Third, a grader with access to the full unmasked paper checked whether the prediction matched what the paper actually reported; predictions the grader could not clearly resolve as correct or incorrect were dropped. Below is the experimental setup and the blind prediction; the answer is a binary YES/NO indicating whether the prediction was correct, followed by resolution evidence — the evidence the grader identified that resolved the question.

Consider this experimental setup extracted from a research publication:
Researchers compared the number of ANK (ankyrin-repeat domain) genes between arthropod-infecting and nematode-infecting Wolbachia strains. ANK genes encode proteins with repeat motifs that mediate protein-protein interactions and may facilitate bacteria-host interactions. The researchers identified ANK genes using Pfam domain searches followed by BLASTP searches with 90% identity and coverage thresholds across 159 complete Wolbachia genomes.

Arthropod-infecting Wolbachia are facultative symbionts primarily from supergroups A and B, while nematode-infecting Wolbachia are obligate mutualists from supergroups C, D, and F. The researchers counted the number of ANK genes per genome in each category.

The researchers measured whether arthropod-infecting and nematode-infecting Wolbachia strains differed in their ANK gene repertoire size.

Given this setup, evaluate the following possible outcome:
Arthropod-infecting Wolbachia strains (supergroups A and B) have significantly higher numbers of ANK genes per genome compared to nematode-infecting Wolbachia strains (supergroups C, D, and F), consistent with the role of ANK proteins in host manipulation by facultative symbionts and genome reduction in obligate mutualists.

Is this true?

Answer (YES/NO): YES